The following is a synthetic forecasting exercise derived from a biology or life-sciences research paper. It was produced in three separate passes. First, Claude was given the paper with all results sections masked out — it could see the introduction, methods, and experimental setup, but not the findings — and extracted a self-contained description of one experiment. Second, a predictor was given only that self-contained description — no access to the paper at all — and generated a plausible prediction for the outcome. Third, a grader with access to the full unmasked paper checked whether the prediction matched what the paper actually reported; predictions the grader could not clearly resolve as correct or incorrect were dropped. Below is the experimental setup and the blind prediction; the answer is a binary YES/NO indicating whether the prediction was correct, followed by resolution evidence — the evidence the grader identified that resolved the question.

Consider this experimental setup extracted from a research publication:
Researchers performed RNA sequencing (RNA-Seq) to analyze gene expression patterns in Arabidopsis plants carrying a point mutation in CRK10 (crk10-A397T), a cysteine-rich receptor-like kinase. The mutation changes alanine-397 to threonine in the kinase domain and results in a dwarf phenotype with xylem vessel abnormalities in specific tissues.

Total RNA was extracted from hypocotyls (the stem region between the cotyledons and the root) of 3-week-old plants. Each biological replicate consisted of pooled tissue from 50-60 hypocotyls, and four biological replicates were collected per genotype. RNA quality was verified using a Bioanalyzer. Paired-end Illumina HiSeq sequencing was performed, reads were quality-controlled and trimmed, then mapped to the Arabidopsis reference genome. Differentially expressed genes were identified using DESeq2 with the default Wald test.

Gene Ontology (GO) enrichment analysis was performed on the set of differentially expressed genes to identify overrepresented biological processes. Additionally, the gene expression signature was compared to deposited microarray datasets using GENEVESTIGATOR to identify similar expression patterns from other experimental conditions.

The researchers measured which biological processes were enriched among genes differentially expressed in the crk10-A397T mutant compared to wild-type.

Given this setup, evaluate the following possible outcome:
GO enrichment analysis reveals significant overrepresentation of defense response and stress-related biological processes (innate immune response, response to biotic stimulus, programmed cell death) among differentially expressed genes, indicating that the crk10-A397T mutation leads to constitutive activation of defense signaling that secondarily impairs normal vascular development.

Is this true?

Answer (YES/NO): YES